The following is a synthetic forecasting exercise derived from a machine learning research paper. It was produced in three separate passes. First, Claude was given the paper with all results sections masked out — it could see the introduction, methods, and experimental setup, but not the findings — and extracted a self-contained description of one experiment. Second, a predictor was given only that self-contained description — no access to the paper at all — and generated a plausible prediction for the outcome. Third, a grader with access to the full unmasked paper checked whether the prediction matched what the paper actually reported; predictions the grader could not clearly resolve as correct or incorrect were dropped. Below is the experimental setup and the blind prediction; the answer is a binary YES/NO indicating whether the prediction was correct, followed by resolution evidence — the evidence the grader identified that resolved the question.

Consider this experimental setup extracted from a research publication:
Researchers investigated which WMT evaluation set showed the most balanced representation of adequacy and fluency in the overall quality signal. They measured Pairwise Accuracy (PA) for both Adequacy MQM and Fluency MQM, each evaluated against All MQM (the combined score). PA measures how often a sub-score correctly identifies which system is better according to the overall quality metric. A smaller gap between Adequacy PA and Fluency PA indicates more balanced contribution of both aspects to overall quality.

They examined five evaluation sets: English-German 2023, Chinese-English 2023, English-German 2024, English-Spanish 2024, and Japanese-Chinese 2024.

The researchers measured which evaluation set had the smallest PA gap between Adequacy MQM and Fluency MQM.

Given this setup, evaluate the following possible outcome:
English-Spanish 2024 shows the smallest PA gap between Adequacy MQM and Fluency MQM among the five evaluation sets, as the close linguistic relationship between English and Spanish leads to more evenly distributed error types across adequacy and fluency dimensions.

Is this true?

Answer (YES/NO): NO